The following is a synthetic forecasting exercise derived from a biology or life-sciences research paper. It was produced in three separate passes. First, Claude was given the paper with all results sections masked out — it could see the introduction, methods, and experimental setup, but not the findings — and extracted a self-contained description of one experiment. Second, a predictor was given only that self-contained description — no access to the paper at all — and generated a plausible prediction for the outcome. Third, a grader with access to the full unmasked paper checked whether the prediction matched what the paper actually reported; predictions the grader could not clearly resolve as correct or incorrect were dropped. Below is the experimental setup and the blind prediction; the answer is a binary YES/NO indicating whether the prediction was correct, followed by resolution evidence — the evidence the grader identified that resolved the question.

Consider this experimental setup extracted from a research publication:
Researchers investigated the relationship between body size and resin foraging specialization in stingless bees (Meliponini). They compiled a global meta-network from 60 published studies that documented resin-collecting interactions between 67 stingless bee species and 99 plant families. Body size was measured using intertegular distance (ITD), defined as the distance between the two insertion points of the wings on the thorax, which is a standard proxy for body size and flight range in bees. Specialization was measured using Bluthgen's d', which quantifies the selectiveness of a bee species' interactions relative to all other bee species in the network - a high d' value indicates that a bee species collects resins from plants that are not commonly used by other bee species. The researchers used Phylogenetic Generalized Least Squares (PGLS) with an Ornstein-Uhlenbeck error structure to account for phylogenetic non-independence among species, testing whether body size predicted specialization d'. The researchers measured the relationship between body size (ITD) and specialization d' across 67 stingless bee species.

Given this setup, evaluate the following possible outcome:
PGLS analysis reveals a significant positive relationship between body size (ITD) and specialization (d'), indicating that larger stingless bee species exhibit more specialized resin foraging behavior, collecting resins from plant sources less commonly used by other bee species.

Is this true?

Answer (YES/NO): YES